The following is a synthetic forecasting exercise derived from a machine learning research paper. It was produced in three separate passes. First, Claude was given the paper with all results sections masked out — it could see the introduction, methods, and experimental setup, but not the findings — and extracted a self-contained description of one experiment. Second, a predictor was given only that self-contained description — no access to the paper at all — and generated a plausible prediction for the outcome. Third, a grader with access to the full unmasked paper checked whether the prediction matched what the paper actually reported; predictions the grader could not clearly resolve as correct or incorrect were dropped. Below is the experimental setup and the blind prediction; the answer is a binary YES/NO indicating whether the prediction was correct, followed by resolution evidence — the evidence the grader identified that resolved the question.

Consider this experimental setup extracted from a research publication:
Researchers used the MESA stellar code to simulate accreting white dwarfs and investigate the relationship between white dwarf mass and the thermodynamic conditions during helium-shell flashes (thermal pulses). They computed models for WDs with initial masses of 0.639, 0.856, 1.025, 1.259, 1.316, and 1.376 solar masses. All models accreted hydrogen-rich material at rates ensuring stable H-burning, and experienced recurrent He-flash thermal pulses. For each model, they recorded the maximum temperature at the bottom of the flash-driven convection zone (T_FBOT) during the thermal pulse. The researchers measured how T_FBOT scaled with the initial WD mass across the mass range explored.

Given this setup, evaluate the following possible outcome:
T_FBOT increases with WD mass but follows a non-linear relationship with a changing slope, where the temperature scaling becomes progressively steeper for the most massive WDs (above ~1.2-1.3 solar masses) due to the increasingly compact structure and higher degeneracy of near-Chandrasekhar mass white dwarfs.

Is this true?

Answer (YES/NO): NO